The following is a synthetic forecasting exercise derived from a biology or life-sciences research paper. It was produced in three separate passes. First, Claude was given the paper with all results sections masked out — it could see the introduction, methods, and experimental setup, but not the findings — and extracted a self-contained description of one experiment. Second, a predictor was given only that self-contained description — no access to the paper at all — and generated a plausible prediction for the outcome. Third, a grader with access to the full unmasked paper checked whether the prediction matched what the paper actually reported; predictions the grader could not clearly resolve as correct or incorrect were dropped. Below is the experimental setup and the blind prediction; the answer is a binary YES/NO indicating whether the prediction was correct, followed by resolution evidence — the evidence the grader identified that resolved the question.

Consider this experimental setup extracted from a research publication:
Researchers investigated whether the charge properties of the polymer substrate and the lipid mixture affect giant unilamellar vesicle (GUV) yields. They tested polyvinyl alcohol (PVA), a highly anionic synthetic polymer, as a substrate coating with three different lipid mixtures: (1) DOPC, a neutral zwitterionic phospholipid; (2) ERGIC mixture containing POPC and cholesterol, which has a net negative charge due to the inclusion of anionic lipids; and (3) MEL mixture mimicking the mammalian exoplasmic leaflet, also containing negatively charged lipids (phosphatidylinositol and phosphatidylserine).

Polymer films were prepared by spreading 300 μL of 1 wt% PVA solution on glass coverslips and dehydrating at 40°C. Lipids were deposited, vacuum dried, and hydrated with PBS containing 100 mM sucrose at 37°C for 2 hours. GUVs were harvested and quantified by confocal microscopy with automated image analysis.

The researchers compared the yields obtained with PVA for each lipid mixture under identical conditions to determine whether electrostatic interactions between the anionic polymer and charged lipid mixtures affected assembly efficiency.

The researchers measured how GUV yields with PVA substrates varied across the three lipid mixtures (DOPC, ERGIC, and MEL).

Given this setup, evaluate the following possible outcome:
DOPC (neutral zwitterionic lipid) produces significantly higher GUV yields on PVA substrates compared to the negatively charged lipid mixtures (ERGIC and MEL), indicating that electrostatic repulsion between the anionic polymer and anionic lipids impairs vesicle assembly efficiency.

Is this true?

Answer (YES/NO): NO